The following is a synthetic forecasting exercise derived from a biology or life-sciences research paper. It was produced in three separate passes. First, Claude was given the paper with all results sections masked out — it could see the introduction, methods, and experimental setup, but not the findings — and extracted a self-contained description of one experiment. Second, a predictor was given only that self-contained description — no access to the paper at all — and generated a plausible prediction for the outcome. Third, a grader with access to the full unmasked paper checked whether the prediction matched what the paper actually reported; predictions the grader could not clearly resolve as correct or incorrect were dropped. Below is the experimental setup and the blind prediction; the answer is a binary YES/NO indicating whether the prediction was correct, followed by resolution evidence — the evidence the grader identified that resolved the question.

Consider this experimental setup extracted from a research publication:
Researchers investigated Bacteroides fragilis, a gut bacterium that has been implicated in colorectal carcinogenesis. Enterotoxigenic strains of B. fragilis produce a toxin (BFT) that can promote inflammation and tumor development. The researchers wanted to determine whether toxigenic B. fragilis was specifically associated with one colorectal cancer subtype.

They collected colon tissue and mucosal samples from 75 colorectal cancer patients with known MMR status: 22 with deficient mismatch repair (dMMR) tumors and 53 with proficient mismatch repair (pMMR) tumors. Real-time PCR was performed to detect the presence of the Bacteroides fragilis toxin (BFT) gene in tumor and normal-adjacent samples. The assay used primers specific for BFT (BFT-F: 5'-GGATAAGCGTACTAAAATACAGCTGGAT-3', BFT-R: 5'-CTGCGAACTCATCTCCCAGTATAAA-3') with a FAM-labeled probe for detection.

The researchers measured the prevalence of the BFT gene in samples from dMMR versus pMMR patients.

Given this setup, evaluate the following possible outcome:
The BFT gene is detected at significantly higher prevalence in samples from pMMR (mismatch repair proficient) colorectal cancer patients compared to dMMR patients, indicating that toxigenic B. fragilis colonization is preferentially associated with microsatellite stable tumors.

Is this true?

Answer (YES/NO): NO